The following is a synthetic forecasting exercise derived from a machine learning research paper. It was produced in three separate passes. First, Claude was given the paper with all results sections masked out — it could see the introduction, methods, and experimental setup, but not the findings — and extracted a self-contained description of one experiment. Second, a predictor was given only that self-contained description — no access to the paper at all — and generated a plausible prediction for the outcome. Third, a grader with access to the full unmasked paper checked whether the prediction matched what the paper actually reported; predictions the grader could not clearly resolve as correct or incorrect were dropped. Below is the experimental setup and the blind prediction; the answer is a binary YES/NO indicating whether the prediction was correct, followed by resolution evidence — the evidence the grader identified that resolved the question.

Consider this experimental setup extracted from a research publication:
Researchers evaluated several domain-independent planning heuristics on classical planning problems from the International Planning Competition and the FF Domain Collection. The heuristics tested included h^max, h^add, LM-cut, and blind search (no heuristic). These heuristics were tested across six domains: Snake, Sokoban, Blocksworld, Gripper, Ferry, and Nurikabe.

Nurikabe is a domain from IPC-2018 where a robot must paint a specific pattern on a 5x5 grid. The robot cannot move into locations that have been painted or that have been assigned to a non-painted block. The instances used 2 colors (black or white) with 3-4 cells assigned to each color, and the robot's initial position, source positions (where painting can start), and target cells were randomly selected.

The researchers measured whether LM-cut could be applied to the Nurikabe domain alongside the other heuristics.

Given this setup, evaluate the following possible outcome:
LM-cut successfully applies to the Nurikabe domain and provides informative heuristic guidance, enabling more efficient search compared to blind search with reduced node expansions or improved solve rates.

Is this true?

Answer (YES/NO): NO